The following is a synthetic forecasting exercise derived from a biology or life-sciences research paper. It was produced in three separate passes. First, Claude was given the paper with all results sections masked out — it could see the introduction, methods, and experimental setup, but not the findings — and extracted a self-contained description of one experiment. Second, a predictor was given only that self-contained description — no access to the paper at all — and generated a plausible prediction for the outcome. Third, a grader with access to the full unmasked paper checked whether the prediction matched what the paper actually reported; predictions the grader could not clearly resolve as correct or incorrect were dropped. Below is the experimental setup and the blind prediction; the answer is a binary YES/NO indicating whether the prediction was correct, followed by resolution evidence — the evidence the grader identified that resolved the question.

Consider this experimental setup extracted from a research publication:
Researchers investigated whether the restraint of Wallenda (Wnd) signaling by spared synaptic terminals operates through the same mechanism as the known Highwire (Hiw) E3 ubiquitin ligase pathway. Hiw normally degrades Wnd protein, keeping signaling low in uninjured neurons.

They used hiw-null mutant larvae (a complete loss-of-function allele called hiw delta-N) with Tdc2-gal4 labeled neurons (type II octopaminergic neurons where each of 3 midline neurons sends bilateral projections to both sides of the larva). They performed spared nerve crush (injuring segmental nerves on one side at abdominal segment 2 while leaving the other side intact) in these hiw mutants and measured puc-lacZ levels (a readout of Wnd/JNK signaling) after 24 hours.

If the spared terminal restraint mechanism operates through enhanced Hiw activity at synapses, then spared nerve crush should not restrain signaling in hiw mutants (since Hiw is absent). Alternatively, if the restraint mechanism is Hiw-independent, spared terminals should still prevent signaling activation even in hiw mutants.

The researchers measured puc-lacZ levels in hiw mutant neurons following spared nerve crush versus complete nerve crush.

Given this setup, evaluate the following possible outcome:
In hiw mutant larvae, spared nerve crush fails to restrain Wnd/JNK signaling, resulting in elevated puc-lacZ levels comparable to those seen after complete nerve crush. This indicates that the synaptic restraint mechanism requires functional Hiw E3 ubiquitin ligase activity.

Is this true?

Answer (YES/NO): NO